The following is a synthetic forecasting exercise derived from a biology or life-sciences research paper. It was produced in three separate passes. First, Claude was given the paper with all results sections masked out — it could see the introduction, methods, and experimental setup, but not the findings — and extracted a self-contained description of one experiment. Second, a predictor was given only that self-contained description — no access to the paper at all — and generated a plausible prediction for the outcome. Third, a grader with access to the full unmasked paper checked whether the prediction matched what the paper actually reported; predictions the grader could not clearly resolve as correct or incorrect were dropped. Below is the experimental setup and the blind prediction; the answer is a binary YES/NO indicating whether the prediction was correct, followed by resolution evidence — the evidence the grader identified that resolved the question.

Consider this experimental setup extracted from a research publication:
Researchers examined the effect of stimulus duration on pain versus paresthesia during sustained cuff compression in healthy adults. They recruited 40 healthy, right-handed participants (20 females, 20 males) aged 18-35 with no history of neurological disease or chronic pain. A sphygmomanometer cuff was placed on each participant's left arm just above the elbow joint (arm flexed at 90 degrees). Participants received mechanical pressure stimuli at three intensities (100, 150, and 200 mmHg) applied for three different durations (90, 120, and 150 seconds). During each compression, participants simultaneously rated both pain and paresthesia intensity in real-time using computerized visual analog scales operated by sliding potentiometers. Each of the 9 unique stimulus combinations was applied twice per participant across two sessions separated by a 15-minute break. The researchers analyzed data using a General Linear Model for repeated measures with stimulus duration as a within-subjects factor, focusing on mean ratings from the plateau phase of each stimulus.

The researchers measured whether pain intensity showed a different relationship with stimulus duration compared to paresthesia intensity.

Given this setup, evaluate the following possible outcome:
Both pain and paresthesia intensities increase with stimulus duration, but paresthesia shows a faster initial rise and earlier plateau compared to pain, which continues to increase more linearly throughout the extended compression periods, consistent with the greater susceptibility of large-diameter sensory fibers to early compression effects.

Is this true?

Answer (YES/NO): NO